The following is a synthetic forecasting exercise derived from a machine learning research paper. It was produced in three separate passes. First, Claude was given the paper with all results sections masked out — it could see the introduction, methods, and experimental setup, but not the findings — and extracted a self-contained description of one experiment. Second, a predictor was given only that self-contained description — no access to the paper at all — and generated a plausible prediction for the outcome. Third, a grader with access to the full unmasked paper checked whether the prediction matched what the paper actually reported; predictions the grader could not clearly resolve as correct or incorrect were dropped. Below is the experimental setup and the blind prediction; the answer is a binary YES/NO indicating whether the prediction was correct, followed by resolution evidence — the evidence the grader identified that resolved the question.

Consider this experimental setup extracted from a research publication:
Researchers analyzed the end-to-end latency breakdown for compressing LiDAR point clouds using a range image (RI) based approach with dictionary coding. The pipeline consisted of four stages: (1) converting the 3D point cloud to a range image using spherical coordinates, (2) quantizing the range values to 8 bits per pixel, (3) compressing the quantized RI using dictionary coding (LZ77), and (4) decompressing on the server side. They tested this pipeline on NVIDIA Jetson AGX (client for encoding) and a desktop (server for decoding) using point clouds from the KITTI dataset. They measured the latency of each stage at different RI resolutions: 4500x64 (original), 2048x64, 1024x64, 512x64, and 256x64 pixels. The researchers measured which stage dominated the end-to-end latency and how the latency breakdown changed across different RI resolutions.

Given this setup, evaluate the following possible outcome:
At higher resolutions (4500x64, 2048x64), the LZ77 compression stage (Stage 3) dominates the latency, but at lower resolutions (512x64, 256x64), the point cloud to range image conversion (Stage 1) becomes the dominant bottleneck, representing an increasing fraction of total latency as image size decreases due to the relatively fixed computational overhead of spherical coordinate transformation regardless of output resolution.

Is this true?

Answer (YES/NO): NO